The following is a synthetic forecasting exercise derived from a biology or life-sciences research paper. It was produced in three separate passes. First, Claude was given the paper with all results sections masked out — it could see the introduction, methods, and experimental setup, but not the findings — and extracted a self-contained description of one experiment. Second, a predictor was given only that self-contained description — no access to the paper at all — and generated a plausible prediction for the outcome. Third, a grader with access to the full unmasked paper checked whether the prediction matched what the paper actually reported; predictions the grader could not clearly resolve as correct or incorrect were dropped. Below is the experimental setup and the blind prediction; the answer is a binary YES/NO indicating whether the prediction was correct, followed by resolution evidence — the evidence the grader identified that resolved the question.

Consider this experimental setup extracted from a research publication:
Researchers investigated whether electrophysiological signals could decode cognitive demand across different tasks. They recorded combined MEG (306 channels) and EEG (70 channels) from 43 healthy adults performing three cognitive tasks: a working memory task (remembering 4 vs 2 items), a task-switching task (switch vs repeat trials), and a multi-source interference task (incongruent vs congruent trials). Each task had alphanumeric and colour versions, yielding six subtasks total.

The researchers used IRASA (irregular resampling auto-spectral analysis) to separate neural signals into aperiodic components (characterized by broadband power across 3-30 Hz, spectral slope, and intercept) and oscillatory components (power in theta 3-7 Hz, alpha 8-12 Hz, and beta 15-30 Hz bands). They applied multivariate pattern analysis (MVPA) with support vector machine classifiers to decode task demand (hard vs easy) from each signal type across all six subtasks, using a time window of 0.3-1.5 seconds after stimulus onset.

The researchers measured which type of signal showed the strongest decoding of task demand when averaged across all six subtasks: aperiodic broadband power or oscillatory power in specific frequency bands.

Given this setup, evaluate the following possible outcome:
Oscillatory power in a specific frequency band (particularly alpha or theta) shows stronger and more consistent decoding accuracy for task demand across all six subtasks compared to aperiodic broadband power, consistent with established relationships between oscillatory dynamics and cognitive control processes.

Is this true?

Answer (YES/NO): NO